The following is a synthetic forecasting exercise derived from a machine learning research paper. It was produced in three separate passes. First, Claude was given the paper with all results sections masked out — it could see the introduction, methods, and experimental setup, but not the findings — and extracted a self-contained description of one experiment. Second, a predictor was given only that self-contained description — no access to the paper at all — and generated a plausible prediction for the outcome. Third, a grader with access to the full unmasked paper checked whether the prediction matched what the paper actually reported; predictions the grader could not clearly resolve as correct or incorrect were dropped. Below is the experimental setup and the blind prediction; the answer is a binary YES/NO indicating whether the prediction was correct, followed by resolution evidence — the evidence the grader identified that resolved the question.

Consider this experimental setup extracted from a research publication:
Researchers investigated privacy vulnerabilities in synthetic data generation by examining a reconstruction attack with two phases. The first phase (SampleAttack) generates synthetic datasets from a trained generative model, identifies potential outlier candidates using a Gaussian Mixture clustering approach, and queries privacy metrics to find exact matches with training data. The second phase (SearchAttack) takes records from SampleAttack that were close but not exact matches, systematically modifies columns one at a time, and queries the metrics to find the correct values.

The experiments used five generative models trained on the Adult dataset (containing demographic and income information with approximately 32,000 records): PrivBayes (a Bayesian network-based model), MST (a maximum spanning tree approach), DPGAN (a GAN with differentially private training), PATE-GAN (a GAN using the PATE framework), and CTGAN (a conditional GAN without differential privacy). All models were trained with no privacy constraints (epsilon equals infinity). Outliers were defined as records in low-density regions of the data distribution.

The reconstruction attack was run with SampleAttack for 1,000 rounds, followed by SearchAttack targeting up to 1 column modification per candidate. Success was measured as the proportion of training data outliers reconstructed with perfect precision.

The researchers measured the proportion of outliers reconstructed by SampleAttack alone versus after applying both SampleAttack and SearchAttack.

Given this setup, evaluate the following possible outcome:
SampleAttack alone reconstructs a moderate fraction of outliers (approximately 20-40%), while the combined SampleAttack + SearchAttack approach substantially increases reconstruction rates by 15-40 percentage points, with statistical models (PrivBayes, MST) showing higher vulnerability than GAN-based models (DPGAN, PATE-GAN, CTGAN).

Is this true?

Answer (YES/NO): NO